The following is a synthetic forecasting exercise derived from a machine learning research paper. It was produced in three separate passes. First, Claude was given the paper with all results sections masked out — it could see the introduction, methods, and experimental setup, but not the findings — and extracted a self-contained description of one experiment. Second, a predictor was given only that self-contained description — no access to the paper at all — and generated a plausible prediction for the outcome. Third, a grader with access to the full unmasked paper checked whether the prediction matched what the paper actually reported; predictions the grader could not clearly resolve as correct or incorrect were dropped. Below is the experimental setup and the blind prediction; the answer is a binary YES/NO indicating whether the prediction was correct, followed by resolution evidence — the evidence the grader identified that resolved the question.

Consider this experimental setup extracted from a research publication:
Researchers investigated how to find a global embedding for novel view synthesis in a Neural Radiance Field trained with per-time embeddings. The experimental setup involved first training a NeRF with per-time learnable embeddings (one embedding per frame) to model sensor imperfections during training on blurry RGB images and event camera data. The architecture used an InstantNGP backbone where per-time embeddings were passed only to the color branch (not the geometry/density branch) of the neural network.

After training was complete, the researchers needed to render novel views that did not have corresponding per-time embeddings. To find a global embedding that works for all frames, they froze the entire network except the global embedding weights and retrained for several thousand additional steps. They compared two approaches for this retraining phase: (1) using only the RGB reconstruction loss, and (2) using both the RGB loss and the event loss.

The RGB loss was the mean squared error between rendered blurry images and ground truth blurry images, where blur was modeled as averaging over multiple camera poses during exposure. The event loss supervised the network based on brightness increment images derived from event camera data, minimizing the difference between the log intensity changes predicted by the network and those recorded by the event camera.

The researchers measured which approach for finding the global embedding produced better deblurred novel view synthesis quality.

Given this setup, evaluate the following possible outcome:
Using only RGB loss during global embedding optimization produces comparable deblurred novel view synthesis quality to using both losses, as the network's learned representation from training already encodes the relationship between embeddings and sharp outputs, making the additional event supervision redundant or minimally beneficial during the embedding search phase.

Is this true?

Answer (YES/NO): NO